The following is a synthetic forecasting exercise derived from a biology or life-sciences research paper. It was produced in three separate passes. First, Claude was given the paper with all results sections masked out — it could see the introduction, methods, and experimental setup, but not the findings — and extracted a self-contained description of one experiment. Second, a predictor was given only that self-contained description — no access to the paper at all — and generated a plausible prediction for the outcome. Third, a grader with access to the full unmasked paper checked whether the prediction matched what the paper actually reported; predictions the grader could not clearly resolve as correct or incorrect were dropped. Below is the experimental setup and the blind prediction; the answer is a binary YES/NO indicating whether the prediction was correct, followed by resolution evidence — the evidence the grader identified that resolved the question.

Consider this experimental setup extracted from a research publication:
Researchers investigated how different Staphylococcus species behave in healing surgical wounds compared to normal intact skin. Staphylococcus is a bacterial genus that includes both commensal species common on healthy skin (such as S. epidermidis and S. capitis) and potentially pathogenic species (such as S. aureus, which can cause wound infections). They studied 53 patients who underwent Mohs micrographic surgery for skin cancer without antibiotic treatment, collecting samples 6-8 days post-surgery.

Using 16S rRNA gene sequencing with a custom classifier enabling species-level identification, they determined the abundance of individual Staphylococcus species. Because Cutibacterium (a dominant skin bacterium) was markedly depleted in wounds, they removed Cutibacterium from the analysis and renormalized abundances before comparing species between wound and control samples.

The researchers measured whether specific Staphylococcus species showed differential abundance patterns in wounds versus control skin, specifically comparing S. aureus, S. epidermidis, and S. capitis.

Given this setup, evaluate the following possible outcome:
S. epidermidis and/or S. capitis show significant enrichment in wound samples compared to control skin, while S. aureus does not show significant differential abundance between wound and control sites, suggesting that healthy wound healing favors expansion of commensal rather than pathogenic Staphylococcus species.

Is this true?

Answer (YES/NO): NO